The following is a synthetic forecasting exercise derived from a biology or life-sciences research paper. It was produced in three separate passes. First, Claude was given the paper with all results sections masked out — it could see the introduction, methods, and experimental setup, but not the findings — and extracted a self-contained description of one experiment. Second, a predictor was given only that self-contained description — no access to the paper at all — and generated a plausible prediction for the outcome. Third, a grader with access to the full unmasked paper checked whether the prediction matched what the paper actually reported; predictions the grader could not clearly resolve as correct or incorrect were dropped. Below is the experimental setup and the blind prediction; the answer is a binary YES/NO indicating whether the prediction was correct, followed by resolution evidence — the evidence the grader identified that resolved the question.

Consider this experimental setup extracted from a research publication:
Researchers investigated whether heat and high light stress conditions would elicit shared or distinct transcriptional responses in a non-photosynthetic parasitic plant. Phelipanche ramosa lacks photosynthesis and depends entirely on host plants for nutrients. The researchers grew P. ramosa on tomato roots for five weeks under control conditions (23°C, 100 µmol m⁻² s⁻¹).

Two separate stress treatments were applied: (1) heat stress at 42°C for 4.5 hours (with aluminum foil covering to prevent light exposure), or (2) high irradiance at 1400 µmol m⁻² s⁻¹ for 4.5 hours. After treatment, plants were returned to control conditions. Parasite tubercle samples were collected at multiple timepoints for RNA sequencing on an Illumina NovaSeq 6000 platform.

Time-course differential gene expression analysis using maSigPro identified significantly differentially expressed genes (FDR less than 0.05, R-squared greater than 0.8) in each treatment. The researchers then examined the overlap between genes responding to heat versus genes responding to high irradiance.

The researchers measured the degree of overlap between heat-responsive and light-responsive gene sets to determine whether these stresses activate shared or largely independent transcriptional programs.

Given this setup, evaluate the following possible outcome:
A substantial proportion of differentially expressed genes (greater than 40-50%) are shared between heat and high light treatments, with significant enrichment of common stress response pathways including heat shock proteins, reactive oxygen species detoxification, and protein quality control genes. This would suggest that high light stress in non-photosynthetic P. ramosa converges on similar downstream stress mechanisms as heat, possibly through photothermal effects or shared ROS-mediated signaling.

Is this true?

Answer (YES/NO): NO